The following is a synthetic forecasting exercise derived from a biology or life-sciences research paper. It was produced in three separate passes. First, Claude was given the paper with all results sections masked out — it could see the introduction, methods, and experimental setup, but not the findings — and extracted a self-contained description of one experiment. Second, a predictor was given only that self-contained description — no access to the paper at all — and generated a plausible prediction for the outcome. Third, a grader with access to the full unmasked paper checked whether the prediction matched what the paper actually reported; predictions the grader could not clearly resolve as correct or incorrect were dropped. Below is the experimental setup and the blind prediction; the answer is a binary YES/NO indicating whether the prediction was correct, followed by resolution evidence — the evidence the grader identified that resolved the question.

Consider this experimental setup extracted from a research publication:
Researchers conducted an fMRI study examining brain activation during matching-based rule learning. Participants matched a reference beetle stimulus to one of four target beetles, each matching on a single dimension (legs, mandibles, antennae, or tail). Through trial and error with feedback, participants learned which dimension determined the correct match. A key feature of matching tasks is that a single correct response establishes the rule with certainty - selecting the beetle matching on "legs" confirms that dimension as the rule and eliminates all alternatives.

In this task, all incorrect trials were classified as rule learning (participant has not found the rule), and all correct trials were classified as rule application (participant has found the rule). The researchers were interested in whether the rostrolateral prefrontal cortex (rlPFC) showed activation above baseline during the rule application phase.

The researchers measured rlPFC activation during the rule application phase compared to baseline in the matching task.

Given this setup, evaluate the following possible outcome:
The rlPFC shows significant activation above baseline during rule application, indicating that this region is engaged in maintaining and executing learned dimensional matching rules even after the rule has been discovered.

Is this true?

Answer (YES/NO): NO